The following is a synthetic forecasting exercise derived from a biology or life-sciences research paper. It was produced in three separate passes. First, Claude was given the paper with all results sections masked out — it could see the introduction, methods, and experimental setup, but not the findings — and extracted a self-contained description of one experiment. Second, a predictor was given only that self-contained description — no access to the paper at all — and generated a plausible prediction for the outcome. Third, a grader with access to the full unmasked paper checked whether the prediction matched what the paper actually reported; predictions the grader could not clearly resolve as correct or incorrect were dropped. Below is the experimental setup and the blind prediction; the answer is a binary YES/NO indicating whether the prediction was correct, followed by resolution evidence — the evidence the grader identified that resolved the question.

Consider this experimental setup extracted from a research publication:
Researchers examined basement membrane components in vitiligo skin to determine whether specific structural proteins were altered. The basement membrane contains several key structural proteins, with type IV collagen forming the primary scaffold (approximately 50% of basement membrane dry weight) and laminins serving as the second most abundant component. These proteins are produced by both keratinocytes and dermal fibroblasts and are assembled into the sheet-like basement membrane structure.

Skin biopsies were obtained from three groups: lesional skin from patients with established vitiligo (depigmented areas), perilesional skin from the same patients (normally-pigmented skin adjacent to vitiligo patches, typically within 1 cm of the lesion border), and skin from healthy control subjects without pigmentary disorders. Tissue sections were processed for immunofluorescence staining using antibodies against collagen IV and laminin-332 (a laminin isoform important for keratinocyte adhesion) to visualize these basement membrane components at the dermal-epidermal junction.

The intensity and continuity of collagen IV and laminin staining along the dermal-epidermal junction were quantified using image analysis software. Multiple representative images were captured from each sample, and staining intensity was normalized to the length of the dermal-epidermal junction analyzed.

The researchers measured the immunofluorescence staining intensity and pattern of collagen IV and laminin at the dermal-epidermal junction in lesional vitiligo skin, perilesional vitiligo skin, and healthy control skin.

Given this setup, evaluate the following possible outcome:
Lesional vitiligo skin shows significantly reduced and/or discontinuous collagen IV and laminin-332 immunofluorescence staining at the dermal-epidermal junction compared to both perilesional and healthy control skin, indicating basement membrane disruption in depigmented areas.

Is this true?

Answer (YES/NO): NO